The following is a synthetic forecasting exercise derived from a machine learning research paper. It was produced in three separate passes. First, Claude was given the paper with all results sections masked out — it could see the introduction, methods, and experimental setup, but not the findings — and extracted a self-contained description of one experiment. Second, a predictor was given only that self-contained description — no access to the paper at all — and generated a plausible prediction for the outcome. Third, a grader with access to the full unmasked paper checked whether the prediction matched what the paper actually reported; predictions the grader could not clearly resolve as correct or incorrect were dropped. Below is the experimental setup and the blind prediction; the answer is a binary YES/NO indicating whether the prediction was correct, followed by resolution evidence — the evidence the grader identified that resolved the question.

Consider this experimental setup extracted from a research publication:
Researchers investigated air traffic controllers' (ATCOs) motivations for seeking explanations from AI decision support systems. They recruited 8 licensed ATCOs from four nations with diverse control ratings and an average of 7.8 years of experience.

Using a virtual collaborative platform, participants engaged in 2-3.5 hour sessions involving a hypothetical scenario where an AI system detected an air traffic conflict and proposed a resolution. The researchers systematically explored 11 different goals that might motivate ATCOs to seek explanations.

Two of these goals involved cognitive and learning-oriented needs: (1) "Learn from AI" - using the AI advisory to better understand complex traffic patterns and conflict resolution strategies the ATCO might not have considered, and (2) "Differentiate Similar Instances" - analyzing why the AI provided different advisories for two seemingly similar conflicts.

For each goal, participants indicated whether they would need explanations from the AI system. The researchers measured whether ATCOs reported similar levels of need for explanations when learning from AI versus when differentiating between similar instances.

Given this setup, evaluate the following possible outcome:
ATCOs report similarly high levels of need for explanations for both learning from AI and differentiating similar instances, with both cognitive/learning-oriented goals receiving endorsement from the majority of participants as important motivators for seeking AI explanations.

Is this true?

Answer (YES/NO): YES